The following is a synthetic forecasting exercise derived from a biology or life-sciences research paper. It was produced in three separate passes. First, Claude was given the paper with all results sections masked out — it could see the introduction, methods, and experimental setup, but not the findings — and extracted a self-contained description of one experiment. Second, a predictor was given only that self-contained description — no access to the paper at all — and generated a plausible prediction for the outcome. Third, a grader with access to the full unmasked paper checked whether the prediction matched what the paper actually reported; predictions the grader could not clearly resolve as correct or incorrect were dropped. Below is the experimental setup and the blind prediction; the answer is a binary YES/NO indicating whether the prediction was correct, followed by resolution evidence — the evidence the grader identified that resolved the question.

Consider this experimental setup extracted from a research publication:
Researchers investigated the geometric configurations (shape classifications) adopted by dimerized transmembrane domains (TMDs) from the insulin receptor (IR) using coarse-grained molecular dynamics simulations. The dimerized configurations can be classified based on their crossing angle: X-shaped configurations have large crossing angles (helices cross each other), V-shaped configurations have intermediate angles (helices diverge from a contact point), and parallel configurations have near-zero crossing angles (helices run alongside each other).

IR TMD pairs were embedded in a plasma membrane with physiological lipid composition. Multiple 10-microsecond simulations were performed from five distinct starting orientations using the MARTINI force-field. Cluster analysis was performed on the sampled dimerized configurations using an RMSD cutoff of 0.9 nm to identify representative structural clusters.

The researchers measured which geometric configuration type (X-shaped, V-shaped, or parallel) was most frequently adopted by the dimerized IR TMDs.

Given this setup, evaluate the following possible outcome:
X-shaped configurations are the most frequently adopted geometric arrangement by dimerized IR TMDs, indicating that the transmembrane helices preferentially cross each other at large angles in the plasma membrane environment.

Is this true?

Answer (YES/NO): YES